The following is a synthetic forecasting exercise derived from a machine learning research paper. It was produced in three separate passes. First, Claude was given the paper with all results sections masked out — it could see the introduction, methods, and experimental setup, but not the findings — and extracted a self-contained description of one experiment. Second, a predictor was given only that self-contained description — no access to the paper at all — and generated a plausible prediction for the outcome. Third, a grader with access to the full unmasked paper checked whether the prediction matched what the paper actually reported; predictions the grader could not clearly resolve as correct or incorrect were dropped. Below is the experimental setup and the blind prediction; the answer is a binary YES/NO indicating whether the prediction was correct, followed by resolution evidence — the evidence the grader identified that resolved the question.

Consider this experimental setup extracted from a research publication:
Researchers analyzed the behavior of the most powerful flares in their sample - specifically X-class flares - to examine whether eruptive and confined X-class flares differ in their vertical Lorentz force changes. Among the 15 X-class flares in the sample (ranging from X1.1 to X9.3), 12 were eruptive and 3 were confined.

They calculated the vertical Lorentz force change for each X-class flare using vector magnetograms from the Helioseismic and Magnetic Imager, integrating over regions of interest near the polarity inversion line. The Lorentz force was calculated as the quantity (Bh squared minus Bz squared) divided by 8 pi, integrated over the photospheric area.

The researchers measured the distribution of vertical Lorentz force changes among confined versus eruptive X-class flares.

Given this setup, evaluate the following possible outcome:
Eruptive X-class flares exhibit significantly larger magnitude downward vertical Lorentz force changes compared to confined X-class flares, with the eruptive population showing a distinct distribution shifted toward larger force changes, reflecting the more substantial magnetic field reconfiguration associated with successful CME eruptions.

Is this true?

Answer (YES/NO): YES